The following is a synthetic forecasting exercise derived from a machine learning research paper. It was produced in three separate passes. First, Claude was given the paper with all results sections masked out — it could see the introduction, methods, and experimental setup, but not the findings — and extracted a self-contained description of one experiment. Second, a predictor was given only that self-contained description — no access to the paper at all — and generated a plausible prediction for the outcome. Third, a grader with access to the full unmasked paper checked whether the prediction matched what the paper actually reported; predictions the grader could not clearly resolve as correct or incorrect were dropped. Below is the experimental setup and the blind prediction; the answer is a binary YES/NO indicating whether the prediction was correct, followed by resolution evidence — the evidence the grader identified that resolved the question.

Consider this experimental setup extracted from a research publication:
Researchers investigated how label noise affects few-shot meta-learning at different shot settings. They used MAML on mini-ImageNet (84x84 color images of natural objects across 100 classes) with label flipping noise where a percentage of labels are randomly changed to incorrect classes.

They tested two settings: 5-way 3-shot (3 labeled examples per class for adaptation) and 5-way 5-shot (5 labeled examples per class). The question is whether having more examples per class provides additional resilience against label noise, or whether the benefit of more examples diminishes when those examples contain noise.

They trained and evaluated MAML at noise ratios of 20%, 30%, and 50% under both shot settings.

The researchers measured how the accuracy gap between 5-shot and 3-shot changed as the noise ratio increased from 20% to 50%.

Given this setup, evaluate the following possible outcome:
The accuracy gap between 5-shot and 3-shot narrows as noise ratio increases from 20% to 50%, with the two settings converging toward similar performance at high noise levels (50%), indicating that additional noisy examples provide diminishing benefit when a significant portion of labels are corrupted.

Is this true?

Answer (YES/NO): YES